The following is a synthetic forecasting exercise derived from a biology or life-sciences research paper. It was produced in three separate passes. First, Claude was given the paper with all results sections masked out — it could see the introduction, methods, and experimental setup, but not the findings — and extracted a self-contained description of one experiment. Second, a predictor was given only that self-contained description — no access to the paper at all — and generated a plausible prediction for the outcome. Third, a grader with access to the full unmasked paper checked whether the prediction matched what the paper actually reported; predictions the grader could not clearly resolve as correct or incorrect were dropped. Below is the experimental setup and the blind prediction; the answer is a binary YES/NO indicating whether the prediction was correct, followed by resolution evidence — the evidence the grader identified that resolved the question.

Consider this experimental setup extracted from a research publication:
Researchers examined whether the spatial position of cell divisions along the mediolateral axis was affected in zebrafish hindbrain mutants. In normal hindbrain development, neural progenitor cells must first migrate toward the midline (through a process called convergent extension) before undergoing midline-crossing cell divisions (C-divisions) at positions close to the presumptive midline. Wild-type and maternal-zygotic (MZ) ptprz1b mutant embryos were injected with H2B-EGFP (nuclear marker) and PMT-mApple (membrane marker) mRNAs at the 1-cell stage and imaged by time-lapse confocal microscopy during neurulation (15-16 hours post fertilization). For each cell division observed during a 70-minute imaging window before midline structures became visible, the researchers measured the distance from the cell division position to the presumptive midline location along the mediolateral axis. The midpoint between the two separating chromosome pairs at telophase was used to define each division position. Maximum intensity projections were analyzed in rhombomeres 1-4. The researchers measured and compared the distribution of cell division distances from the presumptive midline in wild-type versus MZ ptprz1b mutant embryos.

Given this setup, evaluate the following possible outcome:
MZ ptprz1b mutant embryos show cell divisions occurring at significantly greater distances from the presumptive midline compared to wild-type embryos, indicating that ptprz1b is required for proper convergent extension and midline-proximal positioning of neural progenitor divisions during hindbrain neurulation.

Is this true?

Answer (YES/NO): YES